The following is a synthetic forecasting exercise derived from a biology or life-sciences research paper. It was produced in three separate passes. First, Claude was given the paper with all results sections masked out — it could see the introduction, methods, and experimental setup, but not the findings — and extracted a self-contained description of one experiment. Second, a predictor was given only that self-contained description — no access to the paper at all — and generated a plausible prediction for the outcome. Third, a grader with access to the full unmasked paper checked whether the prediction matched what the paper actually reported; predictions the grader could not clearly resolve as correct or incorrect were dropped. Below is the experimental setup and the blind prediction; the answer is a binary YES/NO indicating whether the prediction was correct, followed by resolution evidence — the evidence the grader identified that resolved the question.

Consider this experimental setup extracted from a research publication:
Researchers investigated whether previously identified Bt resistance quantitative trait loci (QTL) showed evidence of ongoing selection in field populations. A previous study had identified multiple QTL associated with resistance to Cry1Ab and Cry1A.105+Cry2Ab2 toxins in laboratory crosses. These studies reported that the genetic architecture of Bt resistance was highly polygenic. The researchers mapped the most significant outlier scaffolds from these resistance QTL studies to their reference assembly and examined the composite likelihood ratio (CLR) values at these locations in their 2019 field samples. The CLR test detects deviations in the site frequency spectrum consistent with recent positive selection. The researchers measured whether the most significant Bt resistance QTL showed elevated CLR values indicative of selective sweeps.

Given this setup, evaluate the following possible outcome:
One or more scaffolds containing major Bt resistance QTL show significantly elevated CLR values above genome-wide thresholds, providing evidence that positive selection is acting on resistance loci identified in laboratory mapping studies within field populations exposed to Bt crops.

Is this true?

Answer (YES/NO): NO